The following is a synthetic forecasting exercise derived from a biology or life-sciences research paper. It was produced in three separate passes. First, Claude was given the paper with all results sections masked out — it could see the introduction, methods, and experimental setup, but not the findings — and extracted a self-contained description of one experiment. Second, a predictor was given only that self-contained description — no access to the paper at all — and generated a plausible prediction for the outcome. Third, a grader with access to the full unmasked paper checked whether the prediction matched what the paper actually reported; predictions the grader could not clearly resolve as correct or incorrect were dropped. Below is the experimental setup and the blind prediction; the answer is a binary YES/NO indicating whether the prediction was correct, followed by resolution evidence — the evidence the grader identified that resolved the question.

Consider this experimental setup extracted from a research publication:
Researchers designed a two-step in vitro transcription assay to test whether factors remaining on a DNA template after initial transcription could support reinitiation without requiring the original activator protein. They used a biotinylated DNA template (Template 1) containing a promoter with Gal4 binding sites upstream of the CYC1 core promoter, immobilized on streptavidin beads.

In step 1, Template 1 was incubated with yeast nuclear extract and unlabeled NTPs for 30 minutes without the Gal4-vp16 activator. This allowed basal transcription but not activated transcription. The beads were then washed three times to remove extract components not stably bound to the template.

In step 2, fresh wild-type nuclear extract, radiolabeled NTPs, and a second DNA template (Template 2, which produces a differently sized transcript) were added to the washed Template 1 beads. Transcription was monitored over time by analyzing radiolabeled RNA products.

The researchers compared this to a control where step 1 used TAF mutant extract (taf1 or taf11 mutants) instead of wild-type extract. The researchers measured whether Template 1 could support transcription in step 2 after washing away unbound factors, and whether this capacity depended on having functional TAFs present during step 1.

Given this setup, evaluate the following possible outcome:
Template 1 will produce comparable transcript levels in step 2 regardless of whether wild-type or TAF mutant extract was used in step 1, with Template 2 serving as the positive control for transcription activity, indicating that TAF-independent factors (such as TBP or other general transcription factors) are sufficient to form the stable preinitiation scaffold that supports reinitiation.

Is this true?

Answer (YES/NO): NO